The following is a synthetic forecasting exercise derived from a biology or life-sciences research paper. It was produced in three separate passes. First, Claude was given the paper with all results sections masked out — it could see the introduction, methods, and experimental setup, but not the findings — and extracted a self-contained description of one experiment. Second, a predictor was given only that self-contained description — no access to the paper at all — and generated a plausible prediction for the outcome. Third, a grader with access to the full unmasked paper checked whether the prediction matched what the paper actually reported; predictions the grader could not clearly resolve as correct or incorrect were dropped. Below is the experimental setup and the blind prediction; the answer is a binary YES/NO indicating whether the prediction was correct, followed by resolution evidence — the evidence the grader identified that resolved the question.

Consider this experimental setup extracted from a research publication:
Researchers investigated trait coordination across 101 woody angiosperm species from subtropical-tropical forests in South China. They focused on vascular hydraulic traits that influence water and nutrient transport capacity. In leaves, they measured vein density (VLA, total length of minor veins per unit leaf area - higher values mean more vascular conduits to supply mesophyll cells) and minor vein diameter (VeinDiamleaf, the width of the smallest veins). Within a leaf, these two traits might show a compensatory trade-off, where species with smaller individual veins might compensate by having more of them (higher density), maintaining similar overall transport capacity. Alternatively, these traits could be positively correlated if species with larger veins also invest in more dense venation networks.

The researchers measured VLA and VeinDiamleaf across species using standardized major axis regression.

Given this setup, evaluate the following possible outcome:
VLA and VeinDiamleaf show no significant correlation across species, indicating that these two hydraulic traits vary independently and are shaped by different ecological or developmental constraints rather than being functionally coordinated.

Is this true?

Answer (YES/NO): NO